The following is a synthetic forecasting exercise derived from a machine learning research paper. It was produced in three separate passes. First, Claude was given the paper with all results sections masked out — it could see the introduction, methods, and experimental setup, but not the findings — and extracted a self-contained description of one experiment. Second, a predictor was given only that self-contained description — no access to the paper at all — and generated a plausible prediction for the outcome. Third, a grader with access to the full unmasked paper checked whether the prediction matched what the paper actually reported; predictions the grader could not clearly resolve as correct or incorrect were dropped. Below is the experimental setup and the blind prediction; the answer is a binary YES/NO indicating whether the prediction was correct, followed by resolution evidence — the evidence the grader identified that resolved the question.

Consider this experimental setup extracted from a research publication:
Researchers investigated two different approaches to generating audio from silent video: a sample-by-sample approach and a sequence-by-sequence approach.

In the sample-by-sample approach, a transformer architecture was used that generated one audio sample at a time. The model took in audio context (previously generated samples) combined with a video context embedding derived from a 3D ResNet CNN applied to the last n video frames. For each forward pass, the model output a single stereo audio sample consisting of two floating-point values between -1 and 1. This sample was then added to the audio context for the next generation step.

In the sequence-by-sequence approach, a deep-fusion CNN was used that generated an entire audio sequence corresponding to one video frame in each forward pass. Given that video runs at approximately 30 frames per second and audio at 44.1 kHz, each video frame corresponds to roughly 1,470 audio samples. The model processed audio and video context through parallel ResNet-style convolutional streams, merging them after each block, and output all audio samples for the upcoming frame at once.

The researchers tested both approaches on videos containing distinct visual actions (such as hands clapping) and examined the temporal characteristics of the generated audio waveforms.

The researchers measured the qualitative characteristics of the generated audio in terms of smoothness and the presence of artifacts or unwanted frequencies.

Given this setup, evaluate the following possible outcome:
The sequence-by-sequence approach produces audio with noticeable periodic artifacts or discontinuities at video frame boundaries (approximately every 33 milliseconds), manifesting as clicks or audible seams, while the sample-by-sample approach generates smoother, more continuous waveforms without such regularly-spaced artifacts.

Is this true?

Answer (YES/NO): YES